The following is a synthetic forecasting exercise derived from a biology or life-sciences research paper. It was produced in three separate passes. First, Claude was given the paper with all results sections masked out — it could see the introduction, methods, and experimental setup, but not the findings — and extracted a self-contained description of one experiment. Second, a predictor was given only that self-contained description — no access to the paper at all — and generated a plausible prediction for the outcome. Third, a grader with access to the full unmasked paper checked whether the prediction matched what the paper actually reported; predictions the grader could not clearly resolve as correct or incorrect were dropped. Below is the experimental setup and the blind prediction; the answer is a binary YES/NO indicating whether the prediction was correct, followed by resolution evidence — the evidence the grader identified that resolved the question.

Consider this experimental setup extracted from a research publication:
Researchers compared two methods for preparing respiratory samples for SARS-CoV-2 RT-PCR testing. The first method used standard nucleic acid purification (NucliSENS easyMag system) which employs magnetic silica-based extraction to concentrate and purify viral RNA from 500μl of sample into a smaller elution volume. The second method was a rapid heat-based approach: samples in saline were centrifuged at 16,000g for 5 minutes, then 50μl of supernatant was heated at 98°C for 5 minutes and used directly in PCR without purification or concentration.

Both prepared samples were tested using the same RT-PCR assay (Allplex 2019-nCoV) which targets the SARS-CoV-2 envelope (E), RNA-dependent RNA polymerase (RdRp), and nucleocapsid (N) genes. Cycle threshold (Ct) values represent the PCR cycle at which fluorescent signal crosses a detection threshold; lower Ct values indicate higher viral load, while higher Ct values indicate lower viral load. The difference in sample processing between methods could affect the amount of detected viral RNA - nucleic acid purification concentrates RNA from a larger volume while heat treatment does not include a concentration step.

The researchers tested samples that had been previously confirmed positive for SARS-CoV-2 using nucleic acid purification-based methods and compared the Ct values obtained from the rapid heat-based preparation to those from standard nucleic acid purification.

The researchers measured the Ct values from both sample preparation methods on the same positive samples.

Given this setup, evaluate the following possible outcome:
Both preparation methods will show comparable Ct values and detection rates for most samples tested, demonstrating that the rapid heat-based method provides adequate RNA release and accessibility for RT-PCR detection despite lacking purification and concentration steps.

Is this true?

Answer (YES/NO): NO